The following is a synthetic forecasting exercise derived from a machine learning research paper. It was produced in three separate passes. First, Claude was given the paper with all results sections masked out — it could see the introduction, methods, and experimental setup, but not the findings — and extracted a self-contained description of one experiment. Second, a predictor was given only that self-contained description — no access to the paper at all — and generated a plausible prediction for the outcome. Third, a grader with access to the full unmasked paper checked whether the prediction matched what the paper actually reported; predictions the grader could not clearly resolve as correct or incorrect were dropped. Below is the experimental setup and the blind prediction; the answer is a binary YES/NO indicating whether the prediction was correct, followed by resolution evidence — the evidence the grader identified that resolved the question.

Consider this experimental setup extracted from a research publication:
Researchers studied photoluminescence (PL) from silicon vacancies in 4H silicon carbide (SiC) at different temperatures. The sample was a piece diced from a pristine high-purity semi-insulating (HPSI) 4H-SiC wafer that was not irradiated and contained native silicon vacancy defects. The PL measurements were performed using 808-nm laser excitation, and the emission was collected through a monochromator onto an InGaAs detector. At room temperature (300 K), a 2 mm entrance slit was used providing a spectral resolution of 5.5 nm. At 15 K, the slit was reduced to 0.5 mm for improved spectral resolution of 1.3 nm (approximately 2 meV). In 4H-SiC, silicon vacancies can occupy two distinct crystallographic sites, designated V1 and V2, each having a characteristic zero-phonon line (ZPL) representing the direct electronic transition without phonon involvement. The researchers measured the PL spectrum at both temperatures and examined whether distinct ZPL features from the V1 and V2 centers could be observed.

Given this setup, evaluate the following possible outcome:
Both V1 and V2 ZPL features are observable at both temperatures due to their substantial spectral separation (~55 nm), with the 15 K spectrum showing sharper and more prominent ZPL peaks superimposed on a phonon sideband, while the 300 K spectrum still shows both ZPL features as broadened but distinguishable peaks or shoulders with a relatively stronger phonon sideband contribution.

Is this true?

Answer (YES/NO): NO